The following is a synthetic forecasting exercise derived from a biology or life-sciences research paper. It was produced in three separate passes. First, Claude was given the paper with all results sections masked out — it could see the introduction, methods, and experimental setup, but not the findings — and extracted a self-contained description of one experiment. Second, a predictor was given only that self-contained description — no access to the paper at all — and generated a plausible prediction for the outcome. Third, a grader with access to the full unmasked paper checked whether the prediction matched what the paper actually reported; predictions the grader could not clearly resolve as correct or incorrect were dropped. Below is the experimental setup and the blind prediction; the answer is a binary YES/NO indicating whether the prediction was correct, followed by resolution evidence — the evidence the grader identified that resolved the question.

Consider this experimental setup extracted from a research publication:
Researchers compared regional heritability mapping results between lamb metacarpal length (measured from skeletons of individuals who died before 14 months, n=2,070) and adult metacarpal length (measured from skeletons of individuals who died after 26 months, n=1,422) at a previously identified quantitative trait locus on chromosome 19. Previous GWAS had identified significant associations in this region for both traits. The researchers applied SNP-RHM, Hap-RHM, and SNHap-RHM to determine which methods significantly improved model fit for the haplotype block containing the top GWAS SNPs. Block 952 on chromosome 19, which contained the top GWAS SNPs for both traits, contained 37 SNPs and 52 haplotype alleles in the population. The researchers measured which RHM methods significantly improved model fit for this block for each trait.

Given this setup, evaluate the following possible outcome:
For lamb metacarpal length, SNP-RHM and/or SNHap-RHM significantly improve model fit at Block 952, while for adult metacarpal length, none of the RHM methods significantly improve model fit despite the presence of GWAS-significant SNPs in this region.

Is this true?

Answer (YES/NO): NO